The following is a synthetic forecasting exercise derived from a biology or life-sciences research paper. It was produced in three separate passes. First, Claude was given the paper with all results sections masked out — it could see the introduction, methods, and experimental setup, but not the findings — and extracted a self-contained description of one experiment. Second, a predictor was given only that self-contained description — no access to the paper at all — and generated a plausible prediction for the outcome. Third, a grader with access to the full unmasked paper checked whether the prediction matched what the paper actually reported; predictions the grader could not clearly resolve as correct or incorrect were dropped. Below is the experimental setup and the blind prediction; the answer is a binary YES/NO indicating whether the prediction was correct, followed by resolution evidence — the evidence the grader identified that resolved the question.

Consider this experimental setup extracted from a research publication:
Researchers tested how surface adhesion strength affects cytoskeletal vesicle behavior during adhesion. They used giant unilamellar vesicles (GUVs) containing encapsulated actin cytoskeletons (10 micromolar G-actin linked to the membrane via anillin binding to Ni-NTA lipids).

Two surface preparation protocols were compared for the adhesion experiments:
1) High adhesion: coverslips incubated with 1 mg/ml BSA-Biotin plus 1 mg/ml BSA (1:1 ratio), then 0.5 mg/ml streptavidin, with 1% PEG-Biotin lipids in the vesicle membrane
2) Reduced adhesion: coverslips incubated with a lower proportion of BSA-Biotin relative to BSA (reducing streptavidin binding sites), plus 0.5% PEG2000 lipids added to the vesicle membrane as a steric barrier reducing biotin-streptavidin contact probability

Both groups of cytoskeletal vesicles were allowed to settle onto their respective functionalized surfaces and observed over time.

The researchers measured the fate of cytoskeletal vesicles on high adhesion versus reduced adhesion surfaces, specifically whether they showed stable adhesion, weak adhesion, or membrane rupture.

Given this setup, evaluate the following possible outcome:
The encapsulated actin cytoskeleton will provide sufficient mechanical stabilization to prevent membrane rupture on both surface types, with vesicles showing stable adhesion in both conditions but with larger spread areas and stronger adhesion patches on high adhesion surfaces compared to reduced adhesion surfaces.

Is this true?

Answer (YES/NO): NO